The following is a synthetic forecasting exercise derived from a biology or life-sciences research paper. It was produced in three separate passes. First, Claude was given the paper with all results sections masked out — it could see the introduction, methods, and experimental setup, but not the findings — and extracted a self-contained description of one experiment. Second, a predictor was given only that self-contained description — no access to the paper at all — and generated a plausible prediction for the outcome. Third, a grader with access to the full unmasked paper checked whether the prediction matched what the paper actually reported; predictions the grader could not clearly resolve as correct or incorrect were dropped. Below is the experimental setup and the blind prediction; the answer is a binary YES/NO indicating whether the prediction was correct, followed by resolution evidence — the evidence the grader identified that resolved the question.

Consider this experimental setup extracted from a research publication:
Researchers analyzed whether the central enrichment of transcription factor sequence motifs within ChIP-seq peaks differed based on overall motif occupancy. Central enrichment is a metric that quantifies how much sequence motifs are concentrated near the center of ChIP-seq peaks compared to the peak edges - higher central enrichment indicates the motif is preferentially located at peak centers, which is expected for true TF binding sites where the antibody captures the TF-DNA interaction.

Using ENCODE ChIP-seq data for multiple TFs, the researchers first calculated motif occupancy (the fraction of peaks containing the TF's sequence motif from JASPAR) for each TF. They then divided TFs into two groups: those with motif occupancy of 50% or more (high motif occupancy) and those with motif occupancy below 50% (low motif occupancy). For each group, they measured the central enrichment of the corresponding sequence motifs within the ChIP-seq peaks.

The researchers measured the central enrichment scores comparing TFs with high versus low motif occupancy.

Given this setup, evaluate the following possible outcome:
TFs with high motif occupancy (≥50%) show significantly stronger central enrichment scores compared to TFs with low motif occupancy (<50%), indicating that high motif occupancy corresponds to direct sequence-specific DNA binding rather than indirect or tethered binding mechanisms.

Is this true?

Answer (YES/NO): YES